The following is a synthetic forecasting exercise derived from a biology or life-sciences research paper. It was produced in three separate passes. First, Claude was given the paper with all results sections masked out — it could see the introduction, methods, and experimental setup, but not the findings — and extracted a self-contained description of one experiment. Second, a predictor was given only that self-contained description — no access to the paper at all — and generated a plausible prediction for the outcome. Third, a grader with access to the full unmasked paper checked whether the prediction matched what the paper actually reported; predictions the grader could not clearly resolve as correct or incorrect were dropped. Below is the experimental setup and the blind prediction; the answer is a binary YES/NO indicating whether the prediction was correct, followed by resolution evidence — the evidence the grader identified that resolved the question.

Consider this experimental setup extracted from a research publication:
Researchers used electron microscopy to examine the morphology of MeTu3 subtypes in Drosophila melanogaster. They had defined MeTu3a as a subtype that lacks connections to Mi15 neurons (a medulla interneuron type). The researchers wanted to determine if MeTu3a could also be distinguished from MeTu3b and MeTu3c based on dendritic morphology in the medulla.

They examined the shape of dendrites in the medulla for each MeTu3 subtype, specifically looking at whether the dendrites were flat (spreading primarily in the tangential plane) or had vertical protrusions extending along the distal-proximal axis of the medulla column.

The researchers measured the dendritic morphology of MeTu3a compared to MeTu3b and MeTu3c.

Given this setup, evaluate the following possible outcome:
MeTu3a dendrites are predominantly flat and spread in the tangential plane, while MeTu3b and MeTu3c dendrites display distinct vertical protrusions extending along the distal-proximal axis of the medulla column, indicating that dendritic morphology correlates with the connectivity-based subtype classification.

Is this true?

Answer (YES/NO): YES